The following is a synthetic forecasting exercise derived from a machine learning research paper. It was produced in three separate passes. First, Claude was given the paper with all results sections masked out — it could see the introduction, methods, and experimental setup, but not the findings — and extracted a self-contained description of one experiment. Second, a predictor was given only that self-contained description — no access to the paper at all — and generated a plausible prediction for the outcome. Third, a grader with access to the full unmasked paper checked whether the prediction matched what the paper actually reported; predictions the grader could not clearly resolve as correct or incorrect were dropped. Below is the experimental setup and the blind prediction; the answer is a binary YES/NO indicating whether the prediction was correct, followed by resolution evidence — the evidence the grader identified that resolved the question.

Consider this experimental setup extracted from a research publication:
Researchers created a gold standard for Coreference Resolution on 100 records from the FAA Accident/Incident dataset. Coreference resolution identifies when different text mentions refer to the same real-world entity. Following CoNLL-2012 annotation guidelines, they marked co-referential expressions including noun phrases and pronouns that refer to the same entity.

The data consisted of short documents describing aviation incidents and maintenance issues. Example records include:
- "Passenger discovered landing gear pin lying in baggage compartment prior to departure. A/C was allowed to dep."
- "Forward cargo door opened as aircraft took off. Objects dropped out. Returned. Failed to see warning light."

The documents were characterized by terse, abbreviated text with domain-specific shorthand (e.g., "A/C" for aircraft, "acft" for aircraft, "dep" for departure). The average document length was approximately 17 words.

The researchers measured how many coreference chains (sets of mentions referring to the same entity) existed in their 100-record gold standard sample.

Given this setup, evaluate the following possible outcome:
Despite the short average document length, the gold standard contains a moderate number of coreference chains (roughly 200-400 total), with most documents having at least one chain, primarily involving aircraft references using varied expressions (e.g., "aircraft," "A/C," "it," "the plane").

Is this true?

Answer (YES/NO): NO